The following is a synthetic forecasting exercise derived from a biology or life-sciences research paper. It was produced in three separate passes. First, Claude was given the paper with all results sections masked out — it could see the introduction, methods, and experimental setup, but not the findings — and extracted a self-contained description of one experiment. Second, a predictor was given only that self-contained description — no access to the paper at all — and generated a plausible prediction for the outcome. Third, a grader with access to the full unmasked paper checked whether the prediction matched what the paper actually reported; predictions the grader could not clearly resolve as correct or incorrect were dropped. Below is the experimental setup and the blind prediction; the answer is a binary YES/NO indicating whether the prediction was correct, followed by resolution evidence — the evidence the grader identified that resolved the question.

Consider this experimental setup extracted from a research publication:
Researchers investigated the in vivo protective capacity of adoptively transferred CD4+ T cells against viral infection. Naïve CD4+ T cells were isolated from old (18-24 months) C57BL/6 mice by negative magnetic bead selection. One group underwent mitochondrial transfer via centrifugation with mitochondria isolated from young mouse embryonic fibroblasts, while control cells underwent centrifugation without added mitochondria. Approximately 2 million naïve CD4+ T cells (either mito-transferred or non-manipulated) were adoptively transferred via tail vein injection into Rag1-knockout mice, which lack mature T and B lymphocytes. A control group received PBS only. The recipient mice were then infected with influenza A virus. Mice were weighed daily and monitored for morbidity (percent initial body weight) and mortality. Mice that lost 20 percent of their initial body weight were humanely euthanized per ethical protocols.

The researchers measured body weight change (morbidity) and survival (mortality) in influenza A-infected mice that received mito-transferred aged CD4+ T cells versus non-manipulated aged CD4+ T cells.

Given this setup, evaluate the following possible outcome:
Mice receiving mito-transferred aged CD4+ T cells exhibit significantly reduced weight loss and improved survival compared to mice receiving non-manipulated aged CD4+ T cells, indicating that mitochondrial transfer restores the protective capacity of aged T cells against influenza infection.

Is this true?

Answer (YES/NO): YES